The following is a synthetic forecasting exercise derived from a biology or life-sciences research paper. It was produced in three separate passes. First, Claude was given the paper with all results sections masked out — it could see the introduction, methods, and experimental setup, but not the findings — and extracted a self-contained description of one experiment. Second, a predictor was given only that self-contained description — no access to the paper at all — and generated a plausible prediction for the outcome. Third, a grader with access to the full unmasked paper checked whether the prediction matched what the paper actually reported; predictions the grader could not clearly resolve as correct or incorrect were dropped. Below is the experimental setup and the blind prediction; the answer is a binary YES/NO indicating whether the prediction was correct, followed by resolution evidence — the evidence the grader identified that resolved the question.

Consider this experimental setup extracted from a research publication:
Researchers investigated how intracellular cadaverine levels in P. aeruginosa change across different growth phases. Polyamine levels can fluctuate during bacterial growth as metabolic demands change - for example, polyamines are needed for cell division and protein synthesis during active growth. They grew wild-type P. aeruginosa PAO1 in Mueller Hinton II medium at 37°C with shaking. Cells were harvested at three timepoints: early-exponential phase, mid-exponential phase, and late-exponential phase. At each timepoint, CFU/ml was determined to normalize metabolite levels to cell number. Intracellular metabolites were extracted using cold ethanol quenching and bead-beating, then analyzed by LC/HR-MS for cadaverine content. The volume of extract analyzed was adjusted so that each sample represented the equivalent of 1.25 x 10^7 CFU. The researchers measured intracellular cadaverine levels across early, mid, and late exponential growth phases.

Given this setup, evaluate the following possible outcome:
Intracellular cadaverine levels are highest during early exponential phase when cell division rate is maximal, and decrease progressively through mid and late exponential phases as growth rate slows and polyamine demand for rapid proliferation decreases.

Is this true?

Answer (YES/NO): NO